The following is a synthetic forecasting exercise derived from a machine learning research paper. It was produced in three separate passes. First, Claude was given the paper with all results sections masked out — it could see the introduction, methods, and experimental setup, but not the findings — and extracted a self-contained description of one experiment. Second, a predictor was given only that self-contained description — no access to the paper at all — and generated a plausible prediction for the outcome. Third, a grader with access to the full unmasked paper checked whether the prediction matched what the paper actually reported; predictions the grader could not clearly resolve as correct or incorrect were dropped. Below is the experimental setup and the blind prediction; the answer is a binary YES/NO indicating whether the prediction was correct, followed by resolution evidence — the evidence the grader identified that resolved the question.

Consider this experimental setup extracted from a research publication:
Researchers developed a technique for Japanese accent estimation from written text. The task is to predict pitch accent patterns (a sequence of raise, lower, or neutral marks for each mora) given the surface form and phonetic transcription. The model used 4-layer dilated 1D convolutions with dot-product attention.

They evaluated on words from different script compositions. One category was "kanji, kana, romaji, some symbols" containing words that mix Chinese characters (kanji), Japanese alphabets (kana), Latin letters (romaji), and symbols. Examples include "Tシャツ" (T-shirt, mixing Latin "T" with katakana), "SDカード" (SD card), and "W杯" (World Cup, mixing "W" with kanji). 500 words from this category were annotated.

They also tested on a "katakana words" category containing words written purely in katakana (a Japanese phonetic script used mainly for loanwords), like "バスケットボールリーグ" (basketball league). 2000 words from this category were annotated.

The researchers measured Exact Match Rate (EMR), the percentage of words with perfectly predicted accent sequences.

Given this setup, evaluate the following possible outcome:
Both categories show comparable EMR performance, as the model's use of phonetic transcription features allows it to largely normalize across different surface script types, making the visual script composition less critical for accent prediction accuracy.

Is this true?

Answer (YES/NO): NO